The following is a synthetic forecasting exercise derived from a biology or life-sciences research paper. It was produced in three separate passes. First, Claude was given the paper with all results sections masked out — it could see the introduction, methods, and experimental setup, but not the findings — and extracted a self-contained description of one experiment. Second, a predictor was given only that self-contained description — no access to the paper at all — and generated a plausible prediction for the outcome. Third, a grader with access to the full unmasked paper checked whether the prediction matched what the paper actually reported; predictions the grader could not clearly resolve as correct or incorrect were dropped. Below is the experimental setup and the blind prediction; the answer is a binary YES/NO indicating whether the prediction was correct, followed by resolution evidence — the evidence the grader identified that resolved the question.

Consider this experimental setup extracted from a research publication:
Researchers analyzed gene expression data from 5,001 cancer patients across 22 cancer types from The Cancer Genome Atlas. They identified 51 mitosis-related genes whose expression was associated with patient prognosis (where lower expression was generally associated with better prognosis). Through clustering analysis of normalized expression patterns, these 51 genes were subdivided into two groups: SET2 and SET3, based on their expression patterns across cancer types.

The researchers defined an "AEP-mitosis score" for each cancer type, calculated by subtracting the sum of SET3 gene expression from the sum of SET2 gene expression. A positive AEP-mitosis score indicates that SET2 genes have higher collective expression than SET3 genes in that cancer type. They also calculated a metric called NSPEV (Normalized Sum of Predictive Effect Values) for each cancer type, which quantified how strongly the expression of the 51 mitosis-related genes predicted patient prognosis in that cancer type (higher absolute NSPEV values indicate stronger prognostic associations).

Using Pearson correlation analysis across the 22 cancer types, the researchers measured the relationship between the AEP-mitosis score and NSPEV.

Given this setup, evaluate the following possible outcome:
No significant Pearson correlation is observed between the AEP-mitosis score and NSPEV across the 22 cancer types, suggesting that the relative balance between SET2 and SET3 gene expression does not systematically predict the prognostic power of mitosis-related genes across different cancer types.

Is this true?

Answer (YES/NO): NO